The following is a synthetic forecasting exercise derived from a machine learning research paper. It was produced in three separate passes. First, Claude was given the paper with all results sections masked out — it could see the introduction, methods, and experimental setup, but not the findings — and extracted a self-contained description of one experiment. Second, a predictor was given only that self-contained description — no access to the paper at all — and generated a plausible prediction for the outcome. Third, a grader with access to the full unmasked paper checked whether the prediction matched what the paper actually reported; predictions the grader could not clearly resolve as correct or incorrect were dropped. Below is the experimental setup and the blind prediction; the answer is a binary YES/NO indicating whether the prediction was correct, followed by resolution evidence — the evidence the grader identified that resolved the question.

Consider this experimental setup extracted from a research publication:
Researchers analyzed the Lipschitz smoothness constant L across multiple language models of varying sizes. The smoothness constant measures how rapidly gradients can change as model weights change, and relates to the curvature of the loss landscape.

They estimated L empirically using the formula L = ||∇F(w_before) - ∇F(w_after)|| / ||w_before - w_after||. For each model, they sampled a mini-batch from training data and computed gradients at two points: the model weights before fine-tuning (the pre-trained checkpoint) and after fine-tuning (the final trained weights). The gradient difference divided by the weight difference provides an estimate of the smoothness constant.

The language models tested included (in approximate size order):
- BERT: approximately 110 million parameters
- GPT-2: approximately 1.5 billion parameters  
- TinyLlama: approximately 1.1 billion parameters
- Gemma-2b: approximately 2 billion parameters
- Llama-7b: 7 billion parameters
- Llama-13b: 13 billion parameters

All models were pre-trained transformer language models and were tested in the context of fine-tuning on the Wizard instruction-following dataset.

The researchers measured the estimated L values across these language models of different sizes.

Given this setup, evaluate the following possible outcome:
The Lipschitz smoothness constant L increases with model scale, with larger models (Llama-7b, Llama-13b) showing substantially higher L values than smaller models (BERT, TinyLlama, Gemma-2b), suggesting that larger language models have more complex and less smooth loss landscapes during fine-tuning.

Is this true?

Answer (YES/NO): NO